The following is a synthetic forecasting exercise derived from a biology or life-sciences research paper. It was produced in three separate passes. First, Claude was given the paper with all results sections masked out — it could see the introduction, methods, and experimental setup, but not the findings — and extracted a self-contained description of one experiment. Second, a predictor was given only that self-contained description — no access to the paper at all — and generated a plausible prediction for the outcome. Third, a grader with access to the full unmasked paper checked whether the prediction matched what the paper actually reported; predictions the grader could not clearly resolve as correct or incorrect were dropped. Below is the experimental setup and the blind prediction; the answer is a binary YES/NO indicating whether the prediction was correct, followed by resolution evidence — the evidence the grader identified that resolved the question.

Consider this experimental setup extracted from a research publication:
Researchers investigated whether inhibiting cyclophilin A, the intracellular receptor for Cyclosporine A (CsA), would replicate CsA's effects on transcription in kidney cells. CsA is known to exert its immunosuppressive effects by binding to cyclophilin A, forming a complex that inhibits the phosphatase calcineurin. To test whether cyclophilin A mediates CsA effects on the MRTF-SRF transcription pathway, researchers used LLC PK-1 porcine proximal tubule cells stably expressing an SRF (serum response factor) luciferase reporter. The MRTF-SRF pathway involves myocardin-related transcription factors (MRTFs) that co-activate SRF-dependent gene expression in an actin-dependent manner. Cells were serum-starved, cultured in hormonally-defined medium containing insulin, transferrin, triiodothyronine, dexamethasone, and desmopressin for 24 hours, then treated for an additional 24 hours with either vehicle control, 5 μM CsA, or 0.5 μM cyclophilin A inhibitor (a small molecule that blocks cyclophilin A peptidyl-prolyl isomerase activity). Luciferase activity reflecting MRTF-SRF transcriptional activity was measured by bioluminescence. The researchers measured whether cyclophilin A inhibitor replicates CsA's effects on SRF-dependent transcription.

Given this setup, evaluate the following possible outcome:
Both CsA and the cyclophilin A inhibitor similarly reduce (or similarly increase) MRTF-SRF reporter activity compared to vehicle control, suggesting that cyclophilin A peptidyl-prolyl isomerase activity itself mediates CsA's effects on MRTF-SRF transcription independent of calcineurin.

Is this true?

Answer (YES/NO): YES